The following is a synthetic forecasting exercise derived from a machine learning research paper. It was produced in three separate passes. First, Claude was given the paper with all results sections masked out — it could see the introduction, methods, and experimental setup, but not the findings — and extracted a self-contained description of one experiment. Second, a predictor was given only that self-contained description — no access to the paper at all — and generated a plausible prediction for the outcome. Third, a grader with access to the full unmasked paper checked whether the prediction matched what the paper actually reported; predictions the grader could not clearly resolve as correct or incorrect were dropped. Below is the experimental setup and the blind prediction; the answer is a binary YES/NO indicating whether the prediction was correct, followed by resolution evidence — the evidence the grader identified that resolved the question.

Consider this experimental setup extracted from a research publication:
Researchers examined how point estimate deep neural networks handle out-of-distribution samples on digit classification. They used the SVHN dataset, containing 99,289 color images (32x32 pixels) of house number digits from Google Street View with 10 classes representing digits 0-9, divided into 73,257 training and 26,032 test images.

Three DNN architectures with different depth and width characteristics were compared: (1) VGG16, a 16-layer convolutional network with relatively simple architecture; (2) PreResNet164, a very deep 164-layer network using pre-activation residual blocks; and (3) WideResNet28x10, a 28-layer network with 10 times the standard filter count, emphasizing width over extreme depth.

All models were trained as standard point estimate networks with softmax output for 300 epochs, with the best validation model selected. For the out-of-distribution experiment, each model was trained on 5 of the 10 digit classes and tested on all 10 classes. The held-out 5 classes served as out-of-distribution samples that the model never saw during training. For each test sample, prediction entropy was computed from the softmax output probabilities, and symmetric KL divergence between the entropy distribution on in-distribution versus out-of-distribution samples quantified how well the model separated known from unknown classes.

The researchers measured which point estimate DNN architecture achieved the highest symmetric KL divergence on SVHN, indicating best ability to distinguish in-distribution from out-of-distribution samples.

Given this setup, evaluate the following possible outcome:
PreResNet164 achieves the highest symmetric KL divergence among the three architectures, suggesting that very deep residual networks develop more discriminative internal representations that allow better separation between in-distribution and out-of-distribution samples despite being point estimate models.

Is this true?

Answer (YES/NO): NO